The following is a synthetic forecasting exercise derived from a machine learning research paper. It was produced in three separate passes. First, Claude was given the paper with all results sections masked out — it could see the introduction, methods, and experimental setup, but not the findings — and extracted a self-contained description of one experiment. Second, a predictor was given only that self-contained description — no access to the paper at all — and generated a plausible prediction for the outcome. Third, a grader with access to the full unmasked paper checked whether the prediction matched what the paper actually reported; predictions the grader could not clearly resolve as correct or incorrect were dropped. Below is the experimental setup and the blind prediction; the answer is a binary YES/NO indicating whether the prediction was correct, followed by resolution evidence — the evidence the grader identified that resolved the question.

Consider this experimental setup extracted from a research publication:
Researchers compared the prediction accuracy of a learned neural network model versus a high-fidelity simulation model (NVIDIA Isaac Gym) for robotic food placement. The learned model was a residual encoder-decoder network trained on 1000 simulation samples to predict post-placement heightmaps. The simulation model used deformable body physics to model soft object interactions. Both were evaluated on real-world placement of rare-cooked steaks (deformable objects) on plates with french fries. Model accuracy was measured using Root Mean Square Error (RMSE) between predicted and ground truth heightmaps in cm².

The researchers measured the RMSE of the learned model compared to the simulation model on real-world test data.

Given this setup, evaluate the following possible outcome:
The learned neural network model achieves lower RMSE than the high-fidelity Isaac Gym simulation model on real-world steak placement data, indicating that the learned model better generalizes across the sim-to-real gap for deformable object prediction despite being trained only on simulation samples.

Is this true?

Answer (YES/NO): NO